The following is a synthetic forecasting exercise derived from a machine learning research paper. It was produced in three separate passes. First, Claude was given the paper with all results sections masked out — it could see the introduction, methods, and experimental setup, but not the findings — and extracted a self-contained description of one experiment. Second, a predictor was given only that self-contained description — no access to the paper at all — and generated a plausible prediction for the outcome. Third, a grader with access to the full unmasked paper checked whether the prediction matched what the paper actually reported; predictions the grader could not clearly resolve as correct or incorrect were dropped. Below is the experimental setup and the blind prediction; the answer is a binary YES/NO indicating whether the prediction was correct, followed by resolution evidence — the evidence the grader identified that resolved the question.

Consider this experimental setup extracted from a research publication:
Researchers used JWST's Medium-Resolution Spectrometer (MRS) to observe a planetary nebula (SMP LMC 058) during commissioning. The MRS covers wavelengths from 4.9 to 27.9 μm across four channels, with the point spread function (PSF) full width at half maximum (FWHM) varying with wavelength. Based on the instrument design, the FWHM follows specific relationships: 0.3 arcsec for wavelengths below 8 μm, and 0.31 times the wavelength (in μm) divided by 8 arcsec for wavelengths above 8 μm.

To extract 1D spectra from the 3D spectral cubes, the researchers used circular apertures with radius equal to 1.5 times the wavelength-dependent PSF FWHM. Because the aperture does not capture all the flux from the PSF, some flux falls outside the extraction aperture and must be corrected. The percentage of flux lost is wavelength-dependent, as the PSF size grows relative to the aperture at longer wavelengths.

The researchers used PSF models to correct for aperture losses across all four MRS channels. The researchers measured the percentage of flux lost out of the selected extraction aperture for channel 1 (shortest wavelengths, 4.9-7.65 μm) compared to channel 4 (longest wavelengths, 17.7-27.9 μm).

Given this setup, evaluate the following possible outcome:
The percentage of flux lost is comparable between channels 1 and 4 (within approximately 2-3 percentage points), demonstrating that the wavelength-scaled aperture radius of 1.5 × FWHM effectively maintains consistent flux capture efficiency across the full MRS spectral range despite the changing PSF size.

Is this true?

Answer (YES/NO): NO